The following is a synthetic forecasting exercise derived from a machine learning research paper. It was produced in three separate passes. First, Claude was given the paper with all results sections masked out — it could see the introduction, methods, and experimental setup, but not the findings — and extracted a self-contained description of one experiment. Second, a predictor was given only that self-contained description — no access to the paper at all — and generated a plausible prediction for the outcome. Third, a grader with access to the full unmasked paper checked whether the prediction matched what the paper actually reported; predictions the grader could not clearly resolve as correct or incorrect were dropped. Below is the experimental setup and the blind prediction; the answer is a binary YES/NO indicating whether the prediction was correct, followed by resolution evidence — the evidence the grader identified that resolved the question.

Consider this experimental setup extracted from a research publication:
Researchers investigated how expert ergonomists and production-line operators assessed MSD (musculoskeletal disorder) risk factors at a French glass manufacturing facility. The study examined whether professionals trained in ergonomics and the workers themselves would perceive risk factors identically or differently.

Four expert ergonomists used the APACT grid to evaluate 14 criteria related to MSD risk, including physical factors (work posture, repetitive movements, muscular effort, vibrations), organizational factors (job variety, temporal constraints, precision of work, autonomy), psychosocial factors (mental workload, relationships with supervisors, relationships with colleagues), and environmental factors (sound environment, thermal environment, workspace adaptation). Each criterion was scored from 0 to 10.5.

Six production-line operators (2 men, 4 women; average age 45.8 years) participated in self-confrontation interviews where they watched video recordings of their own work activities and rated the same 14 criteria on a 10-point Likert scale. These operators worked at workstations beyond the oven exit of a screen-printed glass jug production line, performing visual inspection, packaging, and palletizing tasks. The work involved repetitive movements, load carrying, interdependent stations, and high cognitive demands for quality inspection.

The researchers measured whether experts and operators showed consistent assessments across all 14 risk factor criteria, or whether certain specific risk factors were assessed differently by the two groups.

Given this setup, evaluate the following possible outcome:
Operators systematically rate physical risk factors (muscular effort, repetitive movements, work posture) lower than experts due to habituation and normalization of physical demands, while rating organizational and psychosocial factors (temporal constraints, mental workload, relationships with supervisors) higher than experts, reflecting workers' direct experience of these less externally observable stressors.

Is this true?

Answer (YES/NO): NO